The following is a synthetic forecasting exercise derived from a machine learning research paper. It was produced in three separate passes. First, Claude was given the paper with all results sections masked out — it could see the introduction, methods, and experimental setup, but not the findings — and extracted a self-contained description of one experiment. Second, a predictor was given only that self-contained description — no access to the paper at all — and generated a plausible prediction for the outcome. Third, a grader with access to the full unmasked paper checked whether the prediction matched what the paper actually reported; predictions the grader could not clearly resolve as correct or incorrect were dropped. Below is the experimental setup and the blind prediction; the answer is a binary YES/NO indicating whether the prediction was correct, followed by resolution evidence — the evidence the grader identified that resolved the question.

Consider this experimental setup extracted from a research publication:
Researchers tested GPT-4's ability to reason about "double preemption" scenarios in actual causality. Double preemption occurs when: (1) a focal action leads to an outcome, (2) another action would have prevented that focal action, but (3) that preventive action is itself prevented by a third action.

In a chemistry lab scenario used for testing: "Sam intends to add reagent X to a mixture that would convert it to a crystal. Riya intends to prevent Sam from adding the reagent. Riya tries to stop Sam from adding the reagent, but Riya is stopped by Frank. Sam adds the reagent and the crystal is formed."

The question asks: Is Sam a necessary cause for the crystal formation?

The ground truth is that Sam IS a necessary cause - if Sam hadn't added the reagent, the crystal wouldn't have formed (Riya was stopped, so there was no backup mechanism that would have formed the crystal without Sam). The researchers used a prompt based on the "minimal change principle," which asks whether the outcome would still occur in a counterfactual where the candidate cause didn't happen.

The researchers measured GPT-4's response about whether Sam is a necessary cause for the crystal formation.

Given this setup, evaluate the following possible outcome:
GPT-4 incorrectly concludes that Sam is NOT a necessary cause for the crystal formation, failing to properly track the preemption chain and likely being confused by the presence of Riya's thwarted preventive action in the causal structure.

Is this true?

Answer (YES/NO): NO